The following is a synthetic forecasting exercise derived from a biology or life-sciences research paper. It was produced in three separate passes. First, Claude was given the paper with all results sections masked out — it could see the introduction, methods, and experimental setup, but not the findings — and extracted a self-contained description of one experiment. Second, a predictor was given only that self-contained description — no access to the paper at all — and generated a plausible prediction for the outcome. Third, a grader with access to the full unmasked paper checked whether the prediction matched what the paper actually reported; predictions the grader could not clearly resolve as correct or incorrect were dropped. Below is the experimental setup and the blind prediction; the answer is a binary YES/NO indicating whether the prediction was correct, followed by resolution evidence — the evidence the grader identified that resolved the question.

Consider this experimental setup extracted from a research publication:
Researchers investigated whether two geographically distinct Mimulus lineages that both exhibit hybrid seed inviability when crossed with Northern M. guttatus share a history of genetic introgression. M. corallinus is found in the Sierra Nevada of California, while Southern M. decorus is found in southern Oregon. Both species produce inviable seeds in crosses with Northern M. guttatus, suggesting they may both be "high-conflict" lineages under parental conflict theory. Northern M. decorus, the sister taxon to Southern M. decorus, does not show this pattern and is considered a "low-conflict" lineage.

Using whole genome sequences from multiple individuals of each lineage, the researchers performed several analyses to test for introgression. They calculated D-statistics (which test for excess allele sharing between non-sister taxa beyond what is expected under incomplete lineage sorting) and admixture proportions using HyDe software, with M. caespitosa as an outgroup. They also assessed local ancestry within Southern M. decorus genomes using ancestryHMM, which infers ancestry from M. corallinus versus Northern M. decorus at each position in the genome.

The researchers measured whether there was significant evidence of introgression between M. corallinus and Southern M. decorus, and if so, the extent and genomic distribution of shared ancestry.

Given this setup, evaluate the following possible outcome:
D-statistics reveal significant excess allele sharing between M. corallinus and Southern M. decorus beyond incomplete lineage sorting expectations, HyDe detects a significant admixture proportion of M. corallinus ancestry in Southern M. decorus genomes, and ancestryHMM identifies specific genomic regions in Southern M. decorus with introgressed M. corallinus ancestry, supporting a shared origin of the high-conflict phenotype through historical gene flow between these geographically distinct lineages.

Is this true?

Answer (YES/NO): YES